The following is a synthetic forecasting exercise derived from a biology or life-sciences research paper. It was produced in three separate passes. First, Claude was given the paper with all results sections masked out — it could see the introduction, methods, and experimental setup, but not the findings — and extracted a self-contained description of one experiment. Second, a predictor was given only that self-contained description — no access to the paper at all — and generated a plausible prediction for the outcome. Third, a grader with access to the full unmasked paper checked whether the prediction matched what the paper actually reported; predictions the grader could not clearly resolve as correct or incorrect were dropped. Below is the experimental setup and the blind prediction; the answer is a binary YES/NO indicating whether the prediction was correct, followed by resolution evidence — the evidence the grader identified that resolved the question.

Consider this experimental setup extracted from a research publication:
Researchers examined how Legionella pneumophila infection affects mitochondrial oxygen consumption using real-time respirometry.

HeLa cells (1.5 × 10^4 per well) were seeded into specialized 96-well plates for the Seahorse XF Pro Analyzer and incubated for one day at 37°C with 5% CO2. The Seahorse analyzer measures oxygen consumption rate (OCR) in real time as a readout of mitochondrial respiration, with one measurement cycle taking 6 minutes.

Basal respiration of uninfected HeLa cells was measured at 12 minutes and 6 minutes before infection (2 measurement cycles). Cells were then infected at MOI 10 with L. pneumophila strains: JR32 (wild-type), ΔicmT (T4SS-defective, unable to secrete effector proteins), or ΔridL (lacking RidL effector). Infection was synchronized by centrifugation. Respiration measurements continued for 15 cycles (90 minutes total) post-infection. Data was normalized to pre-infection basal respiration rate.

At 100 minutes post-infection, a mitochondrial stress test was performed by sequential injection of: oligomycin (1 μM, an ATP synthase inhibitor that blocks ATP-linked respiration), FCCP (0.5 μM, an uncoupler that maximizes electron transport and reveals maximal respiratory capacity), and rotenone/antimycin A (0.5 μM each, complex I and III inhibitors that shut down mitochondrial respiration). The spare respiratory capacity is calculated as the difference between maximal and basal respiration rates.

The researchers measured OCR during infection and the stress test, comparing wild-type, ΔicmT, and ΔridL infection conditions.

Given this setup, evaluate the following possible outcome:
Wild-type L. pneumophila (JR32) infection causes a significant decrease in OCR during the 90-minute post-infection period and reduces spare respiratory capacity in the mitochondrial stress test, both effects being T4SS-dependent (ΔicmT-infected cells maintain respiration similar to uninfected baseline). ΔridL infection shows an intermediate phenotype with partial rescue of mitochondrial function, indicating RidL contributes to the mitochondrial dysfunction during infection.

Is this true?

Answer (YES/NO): YES